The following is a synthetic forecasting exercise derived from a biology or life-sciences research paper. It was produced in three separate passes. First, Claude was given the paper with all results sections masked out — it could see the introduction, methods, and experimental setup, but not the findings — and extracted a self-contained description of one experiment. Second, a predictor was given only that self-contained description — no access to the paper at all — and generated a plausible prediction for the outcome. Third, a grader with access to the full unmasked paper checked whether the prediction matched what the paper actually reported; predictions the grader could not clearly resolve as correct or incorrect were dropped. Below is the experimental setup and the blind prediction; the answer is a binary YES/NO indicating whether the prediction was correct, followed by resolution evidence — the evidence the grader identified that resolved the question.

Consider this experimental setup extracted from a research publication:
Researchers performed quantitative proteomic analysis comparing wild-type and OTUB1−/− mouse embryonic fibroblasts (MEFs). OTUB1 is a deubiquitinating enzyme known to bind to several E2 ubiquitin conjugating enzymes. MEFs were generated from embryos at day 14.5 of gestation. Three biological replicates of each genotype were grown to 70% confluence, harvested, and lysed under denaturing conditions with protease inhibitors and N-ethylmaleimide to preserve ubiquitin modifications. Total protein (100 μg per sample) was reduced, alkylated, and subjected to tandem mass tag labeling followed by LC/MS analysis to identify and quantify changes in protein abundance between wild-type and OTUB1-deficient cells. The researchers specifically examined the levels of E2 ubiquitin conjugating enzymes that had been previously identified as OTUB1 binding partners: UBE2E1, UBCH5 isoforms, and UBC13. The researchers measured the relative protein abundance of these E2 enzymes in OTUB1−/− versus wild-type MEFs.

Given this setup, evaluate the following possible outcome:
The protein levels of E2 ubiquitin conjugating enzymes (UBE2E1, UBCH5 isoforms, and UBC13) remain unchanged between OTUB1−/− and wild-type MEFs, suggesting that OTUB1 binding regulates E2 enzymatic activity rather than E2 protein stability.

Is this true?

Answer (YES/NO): NO